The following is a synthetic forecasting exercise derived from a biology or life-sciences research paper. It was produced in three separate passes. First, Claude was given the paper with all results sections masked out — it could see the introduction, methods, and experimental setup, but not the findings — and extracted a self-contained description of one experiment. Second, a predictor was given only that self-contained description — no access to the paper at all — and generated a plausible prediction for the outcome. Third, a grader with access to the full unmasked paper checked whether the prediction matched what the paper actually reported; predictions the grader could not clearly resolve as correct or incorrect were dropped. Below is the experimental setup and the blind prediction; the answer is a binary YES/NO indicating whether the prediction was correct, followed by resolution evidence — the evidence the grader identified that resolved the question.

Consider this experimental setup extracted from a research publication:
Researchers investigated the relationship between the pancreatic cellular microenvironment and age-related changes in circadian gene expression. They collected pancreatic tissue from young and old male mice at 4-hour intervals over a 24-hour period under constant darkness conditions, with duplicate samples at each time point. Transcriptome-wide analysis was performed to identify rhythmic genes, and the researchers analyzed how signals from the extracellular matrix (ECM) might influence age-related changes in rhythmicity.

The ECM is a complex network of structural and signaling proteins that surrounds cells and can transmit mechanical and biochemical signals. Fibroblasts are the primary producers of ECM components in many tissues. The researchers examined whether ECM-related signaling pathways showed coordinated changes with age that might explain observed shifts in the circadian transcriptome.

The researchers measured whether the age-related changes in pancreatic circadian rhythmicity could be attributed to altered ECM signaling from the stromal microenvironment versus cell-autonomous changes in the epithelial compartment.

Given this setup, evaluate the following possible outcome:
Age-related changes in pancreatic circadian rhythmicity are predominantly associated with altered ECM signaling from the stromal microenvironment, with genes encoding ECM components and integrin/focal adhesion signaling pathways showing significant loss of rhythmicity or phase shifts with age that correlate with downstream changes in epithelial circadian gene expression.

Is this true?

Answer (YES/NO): NO